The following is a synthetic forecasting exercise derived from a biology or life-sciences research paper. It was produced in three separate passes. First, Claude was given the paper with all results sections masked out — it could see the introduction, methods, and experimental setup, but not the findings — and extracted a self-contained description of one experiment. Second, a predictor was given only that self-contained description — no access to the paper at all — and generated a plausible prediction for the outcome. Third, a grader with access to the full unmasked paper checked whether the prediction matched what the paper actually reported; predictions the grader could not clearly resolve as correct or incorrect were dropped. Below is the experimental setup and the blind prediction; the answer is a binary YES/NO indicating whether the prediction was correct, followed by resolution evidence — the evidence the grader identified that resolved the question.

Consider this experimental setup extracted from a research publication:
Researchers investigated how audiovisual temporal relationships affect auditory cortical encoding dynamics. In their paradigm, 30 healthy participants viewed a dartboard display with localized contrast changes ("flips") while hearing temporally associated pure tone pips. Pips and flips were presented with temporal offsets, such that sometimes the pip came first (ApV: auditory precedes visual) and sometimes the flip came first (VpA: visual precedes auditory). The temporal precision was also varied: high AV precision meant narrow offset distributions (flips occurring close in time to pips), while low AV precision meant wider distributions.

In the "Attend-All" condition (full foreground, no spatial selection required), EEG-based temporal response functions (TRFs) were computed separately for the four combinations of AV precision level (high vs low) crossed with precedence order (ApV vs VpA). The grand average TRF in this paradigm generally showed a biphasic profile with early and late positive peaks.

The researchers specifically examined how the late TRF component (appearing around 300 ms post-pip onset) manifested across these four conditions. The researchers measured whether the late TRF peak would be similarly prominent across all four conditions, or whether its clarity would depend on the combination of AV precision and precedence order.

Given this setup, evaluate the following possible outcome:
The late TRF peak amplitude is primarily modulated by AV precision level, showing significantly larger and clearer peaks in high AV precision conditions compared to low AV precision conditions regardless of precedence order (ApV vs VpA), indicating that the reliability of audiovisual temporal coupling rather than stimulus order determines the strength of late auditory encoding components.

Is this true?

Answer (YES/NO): NO